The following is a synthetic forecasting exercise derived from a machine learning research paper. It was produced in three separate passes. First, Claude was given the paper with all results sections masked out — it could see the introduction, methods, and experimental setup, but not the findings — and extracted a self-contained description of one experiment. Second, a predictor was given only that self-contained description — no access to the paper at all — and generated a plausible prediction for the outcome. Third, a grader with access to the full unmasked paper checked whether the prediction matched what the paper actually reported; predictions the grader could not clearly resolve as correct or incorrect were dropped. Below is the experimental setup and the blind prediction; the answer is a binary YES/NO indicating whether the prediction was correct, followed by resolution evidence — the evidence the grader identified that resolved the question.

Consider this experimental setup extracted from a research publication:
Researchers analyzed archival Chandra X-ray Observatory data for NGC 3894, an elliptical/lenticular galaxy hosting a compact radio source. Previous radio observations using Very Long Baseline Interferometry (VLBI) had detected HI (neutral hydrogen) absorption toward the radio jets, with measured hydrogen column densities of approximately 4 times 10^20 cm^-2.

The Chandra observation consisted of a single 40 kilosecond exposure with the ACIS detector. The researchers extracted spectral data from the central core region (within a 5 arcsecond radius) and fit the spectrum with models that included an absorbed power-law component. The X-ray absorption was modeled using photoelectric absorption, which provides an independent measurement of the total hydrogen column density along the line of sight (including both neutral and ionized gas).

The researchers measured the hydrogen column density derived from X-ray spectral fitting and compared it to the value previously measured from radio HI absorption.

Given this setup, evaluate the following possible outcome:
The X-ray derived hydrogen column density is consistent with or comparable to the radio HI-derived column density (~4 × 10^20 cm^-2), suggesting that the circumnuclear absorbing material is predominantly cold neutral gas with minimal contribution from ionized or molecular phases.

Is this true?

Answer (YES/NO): NO